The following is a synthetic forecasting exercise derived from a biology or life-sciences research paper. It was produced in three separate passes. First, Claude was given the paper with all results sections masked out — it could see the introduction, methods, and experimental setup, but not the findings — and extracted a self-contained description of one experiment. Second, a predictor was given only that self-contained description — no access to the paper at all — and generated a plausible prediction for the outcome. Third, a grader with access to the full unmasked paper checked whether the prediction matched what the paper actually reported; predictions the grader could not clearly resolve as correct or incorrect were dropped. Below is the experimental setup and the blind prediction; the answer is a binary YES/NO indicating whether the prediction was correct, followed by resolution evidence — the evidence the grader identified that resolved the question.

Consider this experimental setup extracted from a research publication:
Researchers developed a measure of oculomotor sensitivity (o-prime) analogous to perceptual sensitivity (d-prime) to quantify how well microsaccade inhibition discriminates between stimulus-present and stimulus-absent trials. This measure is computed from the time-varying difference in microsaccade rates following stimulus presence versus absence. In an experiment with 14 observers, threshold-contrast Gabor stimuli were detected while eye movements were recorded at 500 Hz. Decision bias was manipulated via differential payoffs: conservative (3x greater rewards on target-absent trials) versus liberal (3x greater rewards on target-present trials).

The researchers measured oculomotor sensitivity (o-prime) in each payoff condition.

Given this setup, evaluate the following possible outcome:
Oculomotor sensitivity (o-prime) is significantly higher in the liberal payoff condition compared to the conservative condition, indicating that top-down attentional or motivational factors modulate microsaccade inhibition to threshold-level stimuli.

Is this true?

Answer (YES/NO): NO